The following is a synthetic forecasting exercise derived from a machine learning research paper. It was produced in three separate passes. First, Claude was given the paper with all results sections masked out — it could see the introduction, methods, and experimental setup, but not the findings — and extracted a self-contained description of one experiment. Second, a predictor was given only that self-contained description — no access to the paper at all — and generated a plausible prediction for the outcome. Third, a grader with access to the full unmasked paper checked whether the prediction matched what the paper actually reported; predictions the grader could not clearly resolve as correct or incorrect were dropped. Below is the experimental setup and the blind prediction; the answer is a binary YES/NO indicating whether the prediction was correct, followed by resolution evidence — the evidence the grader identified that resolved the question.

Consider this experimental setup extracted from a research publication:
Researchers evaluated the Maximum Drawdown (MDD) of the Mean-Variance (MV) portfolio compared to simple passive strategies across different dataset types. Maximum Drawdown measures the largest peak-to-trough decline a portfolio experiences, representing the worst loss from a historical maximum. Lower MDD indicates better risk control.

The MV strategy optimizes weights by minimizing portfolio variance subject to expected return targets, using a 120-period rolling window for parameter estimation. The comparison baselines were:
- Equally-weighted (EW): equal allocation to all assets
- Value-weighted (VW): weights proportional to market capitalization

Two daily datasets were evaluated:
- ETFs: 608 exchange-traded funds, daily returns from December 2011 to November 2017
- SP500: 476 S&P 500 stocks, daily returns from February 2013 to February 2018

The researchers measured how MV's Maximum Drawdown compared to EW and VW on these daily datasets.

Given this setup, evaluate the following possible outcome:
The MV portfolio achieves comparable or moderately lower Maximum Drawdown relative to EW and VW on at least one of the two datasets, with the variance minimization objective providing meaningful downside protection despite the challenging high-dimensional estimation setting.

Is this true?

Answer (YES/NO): NO